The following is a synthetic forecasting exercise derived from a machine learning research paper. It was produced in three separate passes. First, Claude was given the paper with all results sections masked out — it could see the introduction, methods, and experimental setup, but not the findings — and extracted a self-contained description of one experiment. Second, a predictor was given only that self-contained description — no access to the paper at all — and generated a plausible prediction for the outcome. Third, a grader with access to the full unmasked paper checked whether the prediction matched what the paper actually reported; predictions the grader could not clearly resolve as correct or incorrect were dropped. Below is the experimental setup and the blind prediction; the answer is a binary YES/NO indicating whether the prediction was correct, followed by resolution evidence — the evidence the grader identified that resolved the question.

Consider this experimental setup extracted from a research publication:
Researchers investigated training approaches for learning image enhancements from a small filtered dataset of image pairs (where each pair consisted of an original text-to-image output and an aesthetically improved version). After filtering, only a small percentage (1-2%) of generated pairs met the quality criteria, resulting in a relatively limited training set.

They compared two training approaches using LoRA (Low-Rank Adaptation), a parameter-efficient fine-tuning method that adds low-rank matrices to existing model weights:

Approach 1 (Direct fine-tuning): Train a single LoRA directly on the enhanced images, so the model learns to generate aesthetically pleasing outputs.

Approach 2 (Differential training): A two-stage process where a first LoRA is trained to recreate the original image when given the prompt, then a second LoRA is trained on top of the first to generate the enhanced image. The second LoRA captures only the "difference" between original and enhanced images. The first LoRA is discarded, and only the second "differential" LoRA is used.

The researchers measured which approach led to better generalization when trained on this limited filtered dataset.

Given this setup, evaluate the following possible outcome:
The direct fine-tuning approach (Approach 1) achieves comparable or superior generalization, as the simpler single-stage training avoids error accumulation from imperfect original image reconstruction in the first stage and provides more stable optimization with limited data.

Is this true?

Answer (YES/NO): NO